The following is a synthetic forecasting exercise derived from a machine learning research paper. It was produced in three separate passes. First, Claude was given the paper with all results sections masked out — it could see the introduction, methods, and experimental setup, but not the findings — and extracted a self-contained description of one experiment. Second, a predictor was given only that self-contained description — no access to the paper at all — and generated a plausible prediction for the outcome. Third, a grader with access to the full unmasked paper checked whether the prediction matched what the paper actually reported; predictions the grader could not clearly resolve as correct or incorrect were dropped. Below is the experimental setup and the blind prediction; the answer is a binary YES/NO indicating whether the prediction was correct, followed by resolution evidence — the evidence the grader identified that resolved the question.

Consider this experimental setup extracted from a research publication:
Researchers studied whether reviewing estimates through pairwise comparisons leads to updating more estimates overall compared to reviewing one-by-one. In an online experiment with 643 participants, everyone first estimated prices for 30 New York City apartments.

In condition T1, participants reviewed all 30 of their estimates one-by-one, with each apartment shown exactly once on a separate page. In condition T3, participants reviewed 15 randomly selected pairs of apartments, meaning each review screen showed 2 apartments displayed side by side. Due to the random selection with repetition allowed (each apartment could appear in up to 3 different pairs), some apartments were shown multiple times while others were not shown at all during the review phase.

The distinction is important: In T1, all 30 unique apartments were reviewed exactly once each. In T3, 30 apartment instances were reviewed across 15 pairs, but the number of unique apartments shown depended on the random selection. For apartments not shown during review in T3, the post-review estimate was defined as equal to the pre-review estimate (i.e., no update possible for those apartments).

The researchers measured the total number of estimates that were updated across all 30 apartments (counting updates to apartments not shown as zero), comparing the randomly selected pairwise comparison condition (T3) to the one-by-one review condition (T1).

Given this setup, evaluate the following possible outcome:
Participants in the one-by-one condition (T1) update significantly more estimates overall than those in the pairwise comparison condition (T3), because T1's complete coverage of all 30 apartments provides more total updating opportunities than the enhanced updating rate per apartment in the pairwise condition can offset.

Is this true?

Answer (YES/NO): NO